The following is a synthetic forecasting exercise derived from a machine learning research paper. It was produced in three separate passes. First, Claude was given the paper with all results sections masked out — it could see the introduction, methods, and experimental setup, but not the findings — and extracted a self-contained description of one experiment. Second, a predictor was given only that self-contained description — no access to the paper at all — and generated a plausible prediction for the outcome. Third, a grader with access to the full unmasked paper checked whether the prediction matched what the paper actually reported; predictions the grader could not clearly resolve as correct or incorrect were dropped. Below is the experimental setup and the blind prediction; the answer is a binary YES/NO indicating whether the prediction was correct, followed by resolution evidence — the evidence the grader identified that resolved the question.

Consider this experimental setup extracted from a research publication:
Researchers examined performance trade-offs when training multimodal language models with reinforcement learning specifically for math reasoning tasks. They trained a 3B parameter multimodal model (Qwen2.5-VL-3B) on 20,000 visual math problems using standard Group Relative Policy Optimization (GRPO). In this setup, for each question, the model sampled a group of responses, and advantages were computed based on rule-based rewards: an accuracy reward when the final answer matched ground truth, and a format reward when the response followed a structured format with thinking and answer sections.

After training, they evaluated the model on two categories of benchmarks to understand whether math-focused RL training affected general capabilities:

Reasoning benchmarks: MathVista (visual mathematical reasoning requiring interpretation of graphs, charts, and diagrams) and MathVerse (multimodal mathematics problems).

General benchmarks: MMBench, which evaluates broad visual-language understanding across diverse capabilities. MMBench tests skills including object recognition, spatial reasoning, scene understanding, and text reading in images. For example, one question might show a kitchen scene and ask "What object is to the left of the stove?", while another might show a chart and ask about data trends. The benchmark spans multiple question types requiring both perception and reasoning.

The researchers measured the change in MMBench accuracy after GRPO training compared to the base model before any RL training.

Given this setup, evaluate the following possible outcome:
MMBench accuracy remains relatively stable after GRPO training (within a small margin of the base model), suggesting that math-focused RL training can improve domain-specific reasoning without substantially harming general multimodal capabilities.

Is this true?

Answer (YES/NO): NO